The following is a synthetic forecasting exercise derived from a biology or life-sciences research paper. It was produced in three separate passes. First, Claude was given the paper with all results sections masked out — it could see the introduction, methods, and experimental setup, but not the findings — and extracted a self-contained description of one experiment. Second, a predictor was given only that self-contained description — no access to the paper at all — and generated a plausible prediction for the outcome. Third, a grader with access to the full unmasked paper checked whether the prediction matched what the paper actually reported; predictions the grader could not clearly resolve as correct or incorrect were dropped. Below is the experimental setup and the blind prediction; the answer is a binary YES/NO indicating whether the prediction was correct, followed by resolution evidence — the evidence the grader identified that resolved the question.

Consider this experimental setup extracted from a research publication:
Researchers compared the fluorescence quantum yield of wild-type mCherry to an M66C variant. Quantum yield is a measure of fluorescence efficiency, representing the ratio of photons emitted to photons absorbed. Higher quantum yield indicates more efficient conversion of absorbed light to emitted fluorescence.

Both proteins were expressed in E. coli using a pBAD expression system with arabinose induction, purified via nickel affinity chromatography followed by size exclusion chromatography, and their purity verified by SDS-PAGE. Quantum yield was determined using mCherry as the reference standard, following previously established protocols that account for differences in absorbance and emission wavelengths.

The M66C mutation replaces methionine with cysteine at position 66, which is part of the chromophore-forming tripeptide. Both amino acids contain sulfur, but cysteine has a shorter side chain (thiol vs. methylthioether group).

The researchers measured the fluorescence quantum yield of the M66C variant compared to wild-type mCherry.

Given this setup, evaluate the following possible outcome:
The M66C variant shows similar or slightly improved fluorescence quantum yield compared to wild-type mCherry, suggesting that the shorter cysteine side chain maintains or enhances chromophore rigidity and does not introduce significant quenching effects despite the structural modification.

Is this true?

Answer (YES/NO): YES